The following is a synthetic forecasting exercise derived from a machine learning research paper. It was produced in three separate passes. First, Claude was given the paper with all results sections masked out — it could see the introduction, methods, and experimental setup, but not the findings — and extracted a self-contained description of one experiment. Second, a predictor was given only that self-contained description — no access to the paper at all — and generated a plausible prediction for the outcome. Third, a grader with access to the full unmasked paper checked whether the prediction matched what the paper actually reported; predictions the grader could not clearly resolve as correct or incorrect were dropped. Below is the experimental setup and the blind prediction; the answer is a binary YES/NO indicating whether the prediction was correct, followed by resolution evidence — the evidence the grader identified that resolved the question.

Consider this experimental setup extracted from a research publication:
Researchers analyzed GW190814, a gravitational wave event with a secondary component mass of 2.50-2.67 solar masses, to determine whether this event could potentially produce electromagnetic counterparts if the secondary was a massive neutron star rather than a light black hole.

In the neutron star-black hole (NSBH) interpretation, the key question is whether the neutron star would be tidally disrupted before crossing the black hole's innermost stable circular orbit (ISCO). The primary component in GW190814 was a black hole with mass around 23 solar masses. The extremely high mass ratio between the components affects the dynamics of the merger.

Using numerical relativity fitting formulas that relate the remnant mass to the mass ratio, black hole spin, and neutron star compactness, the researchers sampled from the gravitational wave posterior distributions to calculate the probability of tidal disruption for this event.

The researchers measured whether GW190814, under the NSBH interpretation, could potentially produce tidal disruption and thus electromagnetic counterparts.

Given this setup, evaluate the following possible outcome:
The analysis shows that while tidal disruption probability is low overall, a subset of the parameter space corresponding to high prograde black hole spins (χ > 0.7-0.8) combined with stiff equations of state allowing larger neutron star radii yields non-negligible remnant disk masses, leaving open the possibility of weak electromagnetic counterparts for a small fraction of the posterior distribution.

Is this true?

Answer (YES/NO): NO